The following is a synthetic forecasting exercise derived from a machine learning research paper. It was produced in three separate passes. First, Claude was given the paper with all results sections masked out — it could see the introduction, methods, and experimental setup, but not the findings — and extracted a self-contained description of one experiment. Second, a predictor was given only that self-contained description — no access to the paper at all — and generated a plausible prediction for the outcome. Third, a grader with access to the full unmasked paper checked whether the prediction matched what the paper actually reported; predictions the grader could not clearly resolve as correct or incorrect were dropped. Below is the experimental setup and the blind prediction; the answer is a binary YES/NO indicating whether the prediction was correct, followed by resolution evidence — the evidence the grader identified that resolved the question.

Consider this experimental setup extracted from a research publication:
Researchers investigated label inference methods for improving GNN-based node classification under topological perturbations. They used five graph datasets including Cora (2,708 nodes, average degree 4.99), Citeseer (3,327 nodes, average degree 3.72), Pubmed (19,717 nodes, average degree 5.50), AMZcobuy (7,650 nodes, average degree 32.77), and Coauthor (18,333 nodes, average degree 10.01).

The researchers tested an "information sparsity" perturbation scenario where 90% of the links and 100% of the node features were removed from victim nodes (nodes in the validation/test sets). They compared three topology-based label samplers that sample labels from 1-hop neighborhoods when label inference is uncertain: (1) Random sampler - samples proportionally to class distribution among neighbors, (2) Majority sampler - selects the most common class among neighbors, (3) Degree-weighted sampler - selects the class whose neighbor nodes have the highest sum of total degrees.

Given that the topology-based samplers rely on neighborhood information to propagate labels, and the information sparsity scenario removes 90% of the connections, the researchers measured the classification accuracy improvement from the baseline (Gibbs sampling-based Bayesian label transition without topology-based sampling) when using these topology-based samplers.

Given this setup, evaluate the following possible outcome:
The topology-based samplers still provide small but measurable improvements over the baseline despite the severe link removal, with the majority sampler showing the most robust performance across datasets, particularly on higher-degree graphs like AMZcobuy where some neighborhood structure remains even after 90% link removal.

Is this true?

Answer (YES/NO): NO